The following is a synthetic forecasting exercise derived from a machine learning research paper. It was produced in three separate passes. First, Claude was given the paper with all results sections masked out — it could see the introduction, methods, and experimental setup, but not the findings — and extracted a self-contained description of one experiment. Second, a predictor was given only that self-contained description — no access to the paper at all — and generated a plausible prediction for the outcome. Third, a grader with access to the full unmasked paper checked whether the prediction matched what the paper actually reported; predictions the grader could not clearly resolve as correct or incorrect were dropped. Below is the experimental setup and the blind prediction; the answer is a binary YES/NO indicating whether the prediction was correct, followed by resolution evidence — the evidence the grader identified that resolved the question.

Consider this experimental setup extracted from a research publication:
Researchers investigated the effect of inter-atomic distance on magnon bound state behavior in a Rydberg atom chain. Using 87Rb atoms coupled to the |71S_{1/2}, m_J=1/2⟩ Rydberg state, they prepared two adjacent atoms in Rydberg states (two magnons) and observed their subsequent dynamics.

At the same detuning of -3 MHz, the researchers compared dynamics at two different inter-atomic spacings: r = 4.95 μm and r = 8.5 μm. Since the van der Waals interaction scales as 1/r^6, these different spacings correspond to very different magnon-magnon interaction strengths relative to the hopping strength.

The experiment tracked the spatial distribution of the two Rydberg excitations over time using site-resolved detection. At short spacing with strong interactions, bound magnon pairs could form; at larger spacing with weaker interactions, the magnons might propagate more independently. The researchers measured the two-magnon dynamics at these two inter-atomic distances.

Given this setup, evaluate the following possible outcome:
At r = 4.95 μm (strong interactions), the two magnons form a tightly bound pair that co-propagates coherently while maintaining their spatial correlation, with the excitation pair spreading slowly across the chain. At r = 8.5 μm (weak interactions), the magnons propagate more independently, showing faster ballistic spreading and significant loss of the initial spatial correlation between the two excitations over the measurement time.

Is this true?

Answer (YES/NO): NO